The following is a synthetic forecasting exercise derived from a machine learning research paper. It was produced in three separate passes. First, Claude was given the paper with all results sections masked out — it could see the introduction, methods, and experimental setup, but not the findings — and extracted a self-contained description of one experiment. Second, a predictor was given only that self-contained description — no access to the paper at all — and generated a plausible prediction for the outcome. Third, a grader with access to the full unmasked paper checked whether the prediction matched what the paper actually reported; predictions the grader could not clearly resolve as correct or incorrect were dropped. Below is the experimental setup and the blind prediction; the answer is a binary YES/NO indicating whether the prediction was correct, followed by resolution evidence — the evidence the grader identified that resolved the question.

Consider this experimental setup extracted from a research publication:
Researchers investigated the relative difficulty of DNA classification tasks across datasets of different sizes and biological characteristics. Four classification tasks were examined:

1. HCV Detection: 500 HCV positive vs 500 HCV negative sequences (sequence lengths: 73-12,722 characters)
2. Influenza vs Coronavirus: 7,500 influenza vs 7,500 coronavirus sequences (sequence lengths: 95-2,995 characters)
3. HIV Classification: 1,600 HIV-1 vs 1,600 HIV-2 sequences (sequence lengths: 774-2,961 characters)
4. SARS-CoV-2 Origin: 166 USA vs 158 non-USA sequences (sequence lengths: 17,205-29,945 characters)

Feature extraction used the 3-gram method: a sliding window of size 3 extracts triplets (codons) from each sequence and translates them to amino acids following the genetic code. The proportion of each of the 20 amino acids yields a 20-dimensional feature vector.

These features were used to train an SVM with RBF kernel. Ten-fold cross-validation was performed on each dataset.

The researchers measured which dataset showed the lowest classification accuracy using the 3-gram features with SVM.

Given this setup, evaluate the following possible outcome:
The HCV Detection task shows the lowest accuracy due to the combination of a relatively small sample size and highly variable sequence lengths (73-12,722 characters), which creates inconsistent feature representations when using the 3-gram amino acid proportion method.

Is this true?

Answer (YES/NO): NO